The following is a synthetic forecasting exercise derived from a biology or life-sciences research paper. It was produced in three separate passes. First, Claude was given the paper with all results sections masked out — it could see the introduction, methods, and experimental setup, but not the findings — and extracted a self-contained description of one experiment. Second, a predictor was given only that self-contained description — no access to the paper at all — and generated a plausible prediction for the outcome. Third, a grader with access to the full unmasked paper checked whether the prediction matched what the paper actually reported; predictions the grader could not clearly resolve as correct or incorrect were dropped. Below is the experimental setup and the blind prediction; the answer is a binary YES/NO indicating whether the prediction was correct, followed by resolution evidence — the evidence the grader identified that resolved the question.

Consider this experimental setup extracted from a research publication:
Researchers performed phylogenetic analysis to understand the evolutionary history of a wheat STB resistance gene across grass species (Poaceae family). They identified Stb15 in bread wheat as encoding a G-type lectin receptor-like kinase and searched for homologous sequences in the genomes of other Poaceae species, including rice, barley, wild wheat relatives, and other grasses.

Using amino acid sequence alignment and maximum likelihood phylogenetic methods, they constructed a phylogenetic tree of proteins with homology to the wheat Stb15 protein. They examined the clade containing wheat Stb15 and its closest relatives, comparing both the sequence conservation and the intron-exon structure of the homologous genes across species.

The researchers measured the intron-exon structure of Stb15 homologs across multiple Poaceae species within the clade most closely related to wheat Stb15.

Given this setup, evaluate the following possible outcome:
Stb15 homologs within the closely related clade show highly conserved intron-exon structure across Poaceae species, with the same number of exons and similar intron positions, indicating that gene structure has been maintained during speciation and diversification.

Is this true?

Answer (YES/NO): NO